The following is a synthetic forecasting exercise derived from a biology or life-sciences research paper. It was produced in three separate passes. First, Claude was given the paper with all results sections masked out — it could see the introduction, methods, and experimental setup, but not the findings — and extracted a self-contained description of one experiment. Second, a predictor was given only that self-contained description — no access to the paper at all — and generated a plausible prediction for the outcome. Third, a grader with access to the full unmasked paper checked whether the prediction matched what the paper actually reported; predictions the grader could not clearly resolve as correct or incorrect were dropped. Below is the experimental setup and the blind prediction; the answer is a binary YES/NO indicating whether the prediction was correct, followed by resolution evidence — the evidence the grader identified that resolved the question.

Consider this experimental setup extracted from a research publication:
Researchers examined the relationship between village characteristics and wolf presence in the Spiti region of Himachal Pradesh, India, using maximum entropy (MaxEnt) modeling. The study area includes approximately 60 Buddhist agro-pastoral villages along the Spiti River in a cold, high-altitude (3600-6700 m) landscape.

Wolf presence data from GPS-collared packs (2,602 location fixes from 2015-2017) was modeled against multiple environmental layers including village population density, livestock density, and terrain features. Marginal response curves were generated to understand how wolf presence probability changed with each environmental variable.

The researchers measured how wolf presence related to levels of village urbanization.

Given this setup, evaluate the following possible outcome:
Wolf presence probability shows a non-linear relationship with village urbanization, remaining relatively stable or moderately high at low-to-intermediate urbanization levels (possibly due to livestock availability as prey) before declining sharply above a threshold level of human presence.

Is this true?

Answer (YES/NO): NO